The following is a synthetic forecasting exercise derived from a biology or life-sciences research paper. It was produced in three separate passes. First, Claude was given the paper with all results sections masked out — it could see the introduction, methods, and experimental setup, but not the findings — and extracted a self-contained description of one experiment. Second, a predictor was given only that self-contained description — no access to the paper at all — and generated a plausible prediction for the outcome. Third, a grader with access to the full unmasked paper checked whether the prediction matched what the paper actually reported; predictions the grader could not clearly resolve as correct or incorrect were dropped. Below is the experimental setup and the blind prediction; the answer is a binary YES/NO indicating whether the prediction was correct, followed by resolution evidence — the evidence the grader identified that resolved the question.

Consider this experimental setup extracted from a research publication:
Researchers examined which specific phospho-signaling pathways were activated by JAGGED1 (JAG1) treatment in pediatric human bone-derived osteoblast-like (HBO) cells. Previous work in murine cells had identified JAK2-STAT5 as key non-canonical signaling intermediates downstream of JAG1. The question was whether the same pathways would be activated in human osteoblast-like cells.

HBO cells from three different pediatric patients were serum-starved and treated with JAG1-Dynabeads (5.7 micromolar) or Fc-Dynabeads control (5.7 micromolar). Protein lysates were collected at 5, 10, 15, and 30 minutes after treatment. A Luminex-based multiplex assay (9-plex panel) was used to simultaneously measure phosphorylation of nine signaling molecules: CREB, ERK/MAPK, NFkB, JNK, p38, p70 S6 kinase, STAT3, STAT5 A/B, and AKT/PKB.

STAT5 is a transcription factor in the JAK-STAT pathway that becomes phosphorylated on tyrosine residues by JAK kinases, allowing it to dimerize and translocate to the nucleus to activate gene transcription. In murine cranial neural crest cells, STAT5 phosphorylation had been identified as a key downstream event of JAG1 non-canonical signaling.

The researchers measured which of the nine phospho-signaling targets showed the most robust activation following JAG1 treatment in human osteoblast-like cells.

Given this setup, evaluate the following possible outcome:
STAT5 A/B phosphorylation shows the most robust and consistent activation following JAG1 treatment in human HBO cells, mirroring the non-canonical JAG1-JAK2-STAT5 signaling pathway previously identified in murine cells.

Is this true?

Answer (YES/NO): NO